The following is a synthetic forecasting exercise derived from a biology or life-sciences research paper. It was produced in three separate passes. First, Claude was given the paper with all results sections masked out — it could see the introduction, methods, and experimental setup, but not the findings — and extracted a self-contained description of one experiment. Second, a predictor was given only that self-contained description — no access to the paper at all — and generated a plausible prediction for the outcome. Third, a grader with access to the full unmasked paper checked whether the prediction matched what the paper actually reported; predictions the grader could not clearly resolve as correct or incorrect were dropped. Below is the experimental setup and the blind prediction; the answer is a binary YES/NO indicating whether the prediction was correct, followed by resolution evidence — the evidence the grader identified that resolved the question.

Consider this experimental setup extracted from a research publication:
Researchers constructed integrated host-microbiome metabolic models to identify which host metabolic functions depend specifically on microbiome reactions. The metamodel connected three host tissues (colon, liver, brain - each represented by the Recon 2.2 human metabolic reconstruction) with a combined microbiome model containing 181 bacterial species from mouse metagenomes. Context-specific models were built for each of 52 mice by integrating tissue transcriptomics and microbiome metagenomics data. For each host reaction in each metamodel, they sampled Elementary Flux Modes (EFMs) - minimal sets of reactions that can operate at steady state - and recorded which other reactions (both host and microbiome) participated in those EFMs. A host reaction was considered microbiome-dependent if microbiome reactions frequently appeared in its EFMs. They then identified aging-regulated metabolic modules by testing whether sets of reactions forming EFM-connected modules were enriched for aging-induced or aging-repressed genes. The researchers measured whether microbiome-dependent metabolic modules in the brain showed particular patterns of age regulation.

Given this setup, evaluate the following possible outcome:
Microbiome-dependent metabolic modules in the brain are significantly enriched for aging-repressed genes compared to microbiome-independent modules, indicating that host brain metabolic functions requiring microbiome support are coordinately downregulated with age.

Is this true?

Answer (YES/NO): YES